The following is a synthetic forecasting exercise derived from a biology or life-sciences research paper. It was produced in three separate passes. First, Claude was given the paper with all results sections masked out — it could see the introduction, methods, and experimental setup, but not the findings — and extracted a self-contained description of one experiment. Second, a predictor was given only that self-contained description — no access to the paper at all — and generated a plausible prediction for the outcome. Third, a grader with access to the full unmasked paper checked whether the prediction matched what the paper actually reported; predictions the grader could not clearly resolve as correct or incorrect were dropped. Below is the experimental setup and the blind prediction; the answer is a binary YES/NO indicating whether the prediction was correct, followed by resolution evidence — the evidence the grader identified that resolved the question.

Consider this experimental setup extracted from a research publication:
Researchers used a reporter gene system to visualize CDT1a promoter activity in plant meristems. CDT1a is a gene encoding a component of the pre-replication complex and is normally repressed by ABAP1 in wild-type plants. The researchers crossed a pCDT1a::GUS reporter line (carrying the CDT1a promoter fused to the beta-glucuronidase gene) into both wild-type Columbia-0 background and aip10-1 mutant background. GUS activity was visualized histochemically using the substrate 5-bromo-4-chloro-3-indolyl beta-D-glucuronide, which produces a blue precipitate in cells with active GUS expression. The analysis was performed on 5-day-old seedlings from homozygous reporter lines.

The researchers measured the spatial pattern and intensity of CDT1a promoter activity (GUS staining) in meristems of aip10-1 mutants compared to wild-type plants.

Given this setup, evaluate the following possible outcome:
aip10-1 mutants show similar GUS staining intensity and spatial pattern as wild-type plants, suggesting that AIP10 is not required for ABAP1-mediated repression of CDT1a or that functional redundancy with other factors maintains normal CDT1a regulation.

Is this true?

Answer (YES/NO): NO